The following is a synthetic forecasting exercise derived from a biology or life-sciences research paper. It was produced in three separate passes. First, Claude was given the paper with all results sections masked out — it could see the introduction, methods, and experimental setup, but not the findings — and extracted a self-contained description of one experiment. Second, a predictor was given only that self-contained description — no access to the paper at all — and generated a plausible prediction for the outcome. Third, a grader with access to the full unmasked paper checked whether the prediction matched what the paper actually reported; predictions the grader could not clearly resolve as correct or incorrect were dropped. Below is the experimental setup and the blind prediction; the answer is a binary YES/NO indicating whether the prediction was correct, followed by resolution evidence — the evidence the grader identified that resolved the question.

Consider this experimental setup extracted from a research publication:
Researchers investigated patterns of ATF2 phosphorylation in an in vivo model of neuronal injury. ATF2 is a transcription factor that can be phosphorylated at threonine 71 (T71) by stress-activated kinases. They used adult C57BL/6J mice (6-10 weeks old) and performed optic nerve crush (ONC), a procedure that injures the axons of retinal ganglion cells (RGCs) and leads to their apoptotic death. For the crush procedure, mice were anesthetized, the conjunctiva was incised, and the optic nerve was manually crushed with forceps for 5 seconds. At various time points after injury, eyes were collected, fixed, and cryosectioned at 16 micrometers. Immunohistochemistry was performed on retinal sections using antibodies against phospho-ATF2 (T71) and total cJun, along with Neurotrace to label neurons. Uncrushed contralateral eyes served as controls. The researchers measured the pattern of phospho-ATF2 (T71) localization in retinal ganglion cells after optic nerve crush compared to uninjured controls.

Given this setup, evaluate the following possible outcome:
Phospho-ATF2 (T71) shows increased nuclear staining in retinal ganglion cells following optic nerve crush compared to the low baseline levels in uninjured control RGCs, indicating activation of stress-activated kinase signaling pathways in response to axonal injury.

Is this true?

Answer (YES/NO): YES